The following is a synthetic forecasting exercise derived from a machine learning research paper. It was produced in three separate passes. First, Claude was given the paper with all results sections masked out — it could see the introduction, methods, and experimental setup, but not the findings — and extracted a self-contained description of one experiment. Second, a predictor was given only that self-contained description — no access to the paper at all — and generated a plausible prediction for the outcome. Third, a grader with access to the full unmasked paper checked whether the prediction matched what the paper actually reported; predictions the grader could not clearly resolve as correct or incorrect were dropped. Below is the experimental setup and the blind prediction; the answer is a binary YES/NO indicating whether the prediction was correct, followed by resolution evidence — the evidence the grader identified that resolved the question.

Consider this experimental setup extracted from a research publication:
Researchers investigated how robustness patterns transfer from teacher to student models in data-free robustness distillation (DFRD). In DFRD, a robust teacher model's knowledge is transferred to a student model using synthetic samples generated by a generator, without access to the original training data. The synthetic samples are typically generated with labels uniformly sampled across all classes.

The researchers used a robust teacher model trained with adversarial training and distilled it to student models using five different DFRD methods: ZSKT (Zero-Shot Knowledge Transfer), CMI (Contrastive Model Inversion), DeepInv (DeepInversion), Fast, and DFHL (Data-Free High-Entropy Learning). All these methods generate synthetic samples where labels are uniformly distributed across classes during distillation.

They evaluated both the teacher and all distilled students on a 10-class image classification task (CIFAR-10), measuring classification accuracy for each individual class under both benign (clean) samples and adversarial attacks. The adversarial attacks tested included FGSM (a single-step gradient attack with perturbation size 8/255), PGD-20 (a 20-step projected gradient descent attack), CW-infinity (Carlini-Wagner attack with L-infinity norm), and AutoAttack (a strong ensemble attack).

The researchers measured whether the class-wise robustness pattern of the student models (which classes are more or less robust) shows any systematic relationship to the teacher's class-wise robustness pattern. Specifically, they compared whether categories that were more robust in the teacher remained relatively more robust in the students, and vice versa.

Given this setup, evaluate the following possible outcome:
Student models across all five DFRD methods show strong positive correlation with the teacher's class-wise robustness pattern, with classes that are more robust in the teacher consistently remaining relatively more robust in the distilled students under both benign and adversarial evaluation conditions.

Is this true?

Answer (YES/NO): YES